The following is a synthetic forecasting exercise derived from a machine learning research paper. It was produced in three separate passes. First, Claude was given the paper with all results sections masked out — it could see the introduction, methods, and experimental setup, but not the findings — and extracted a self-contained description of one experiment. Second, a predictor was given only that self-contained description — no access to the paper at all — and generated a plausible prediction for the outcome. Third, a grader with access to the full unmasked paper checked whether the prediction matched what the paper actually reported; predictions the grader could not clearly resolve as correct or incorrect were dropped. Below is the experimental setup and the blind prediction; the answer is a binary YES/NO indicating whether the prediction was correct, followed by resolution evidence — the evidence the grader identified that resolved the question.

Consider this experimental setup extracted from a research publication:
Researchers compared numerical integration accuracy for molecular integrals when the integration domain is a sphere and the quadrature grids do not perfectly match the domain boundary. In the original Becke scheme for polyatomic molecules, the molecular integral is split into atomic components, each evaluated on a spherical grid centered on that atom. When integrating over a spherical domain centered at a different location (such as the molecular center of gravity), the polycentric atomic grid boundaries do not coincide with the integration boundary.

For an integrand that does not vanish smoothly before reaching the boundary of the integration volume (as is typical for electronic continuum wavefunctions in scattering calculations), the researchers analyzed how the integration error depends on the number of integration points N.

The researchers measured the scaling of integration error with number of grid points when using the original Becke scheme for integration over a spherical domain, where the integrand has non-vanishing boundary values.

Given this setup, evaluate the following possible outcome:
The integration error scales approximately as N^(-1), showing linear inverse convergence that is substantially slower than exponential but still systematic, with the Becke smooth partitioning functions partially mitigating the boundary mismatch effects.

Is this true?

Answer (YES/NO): YES